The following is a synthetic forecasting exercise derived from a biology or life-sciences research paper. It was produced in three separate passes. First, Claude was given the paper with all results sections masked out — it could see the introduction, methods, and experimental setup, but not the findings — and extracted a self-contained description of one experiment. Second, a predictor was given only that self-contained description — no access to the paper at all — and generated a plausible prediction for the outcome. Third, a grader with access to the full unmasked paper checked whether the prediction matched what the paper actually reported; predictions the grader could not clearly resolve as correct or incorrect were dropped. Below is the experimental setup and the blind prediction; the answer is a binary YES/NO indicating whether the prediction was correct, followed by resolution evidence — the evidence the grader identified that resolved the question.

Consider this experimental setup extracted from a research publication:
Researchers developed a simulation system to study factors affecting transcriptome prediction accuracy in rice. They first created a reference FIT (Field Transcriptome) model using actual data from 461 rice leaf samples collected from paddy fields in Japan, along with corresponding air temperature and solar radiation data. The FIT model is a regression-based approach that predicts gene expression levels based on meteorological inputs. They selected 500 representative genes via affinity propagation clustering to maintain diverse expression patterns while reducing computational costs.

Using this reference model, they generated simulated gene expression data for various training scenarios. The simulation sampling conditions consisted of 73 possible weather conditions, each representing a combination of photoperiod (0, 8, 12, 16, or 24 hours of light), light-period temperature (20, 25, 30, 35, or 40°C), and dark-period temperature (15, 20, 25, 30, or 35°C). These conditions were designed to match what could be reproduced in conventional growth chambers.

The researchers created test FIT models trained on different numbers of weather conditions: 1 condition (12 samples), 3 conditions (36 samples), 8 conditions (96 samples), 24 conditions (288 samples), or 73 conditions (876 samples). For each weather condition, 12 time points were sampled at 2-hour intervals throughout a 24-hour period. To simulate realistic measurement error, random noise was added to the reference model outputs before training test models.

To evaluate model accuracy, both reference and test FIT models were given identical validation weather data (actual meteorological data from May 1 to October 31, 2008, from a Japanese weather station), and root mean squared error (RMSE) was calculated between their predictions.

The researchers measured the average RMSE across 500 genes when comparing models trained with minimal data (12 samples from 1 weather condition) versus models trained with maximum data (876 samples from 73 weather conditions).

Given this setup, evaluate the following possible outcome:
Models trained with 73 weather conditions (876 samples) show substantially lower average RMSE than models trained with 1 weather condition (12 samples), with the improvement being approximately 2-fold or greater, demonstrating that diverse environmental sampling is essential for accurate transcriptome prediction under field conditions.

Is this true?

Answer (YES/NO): YES